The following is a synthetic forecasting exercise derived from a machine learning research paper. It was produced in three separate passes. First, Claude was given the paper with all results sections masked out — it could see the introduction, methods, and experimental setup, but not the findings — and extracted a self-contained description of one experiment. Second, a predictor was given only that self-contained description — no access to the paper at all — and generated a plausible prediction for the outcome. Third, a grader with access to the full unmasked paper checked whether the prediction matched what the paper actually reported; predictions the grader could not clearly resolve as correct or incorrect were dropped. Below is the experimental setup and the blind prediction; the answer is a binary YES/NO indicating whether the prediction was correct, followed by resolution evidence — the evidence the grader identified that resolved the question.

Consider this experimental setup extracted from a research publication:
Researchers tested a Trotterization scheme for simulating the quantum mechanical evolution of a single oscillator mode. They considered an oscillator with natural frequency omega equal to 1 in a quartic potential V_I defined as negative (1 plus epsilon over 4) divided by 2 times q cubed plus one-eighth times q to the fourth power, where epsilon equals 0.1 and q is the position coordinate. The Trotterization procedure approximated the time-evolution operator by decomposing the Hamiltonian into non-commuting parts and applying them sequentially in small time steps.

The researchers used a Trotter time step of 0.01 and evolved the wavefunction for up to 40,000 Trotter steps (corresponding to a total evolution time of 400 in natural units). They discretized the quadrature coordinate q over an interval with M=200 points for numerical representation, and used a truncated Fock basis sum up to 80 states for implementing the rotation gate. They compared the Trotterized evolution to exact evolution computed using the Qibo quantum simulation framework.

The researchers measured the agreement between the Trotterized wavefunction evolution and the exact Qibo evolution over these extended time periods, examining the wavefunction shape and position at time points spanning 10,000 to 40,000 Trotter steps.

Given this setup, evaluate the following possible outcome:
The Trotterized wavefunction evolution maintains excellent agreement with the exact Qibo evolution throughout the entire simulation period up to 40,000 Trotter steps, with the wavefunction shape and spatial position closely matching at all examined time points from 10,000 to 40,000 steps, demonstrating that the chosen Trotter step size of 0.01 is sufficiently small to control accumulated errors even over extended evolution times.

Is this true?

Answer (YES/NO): YES